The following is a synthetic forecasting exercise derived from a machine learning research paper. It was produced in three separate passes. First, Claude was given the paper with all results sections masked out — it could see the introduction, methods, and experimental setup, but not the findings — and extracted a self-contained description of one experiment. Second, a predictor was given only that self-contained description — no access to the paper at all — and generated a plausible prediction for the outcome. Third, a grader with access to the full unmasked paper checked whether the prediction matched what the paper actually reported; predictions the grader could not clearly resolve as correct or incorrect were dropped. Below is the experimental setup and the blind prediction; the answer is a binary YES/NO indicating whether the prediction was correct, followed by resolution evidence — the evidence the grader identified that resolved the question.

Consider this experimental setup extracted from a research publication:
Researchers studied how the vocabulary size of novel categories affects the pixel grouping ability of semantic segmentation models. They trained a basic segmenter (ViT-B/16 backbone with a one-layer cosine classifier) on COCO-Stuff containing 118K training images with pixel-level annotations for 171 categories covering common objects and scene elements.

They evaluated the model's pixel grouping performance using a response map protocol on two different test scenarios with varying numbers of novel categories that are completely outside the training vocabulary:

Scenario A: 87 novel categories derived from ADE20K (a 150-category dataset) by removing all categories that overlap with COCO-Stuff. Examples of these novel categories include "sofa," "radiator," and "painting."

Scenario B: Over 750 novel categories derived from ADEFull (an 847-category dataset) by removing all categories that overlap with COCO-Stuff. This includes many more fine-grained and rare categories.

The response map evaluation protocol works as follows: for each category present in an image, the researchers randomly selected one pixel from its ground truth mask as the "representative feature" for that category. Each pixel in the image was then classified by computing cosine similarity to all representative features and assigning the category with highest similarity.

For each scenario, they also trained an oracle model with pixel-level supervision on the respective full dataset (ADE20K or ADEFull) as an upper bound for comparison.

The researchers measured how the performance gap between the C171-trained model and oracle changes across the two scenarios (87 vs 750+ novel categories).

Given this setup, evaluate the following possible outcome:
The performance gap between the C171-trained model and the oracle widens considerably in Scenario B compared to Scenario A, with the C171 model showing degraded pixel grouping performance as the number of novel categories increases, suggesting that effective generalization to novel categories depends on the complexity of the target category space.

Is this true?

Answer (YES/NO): NO